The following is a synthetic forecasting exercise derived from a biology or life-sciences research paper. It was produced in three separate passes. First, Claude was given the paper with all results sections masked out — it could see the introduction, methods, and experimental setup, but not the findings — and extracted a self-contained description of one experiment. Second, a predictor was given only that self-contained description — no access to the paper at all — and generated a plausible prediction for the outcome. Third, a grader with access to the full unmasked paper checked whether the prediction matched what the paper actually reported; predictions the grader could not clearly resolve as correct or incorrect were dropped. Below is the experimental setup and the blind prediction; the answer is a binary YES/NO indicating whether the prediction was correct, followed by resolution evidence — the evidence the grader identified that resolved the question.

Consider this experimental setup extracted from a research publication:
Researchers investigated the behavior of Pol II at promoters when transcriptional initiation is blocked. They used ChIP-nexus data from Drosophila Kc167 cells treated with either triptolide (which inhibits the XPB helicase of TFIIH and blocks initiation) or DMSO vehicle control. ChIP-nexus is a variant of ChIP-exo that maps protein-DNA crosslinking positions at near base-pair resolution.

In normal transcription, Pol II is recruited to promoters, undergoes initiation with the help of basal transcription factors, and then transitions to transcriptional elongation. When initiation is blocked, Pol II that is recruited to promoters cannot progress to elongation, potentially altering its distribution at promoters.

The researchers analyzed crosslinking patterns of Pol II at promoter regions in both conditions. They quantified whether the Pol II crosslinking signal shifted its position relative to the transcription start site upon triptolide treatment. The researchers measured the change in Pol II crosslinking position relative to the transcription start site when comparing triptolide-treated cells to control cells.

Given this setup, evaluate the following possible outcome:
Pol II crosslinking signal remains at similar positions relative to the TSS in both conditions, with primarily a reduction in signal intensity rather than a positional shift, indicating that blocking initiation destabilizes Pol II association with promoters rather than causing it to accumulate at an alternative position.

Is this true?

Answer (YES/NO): NO